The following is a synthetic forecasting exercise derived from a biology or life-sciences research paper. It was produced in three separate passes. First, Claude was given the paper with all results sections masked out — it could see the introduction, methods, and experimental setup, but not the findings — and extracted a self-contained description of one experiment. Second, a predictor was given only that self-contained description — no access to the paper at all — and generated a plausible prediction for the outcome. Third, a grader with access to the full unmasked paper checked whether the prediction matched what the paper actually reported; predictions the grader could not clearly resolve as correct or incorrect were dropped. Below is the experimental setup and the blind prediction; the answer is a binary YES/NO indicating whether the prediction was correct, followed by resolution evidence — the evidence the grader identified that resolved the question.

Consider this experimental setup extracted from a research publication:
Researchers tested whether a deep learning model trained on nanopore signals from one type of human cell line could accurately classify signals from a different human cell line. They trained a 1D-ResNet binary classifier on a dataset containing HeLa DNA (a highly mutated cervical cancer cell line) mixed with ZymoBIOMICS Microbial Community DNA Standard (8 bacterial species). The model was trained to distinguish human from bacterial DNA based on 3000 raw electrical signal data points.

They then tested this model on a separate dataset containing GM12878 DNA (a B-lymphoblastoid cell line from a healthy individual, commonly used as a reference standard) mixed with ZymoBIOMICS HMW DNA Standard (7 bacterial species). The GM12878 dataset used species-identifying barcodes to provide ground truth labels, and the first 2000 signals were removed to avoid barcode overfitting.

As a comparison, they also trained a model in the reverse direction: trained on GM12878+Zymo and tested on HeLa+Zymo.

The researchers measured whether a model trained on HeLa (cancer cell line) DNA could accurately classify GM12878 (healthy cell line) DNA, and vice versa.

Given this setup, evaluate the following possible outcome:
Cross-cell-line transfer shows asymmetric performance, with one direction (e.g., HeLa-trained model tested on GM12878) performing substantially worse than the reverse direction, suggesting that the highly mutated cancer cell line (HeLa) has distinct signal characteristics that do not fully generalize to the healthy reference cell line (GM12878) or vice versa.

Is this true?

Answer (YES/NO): NO